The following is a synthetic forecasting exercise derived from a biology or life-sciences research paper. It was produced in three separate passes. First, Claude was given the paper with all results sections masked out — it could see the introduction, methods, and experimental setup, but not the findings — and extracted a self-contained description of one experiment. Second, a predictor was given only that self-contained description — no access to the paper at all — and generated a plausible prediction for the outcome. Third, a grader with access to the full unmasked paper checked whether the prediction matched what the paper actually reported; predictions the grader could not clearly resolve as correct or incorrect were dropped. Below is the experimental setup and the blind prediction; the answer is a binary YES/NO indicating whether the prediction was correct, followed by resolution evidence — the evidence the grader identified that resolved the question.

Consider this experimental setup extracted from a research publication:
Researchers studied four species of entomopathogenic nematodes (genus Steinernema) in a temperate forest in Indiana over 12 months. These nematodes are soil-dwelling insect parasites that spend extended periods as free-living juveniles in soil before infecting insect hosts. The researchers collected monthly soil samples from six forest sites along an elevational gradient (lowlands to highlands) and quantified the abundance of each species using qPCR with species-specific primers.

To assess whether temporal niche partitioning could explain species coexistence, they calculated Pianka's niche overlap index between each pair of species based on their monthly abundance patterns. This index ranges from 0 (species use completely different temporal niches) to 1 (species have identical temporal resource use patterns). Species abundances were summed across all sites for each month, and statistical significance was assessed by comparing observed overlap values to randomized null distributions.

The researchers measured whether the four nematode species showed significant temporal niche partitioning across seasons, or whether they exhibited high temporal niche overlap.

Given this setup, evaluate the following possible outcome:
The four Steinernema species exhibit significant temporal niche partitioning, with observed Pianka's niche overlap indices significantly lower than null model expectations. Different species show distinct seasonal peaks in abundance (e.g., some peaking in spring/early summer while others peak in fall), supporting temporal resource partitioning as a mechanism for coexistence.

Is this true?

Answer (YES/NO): NO